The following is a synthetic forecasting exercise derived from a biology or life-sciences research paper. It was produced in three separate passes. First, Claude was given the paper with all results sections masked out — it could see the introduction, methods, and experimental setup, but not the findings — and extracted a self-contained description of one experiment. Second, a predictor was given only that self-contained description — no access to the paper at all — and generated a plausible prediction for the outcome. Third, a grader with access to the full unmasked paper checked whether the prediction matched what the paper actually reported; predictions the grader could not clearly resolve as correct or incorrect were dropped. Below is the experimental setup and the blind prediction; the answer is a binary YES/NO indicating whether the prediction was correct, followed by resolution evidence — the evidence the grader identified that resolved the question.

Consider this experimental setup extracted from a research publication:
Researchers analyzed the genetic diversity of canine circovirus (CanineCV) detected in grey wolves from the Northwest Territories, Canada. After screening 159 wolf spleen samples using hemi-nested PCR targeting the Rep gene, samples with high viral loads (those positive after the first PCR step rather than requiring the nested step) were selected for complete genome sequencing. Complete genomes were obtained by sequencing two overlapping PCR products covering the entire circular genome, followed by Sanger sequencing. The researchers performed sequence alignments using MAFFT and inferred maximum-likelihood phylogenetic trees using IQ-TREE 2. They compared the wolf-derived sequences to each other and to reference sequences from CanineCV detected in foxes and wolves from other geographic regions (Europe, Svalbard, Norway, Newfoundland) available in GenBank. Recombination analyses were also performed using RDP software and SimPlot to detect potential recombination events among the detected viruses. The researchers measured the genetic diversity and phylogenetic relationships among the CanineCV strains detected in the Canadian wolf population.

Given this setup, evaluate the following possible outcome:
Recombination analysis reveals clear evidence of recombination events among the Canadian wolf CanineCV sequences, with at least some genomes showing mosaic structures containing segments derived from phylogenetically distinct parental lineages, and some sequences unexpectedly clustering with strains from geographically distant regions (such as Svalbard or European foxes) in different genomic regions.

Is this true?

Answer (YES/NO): NO